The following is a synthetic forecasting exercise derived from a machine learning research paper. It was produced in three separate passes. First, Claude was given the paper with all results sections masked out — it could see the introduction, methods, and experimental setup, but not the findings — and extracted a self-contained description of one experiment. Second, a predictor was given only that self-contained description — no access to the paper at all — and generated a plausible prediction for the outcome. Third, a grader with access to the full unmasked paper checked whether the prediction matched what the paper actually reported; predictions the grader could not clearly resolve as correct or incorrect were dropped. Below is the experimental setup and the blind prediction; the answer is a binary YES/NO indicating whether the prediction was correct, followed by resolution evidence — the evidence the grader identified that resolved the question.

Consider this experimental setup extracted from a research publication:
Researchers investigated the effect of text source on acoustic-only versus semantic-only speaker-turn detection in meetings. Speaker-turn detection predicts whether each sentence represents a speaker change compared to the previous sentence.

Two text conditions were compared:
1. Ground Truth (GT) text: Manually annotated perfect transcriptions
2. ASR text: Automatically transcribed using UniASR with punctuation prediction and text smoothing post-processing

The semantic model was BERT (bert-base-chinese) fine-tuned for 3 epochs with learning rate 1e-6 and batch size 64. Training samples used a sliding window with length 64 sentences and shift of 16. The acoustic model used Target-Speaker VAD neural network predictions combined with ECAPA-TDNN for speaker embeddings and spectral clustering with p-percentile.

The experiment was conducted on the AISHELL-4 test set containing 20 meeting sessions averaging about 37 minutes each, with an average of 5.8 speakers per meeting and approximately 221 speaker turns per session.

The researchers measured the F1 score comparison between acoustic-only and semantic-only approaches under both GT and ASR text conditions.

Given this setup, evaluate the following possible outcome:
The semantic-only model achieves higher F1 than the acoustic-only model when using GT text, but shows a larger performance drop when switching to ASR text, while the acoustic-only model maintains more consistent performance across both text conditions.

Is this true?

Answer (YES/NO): NO